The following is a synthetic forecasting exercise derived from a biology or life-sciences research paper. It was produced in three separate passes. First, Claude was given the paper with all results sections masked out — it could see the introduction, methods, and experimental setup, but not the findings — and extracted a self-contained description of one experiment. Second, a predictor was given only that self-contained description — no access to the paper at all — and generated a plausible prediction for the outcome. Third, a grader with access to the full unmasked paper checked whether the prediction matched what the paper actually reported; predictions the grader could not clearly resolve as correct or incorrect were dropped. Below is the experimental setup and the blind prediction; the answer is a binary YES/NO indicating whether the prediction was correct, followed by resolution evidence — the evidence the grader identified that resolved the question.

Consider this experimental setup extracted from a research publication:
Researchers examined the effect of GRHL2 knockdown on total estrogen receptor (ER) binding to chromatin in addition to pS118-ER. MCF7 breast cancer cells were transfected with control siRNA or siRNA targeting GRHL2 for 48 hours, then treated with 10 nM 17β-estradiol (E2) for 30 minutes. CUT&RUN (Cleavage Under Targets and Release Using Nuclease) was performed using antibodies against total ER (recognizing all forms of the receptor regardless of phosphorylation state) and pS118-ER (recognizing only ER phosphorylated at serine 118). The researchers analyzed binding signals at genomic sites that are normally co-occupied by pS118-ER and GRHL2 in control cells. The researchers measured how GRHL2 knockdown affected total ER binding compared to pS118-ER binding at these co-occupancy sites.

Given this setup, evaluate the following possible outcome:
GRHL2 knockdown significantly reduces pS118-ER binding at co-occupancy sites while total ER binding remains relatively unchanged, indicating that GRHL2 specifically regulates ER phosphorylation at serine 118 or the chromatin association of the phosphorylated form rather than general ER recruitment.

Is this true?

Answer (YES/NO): NO